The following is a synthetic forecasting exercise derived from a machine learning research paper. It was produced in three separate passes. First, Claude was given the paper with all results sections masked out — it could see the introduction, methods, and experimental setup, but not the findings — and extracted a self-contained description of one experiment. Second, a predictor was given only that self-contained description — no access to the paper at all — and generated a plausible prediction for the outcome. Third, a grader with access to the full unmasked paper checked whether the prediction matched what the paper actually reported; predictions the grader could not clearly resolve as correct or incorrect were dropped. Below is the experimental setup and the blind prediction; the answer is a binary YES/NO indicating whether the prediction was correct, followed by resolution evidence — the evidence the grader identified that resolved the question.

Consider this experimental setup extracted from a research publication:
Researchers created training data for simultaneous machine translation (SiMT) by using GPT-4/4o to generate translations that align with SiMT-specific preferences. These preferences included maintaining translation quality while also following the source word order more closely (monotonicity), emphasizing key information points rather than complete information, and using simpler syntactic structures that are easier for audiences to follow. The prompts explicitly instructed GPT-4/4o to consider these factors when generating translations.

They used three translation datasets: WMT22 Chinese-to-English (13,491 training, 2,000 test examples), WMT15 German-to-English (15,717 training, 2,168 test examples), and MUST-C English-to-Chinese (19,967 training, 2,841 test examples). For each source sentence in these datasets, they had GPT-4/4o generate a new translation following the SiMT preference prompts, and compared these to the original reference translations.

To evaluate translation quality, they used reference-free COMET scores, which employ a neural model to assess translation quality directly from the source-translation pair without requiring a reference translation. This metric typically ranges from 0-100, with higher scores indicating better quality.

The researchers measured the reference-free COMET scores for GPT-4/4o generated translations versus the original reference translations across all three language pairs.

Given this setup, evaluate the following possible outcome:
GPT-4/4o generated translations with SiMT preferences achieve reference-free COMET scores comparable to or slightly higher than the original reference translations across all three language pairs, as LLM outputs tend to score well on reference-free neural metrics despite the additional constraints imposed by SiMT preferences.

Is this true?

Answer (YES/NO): YES